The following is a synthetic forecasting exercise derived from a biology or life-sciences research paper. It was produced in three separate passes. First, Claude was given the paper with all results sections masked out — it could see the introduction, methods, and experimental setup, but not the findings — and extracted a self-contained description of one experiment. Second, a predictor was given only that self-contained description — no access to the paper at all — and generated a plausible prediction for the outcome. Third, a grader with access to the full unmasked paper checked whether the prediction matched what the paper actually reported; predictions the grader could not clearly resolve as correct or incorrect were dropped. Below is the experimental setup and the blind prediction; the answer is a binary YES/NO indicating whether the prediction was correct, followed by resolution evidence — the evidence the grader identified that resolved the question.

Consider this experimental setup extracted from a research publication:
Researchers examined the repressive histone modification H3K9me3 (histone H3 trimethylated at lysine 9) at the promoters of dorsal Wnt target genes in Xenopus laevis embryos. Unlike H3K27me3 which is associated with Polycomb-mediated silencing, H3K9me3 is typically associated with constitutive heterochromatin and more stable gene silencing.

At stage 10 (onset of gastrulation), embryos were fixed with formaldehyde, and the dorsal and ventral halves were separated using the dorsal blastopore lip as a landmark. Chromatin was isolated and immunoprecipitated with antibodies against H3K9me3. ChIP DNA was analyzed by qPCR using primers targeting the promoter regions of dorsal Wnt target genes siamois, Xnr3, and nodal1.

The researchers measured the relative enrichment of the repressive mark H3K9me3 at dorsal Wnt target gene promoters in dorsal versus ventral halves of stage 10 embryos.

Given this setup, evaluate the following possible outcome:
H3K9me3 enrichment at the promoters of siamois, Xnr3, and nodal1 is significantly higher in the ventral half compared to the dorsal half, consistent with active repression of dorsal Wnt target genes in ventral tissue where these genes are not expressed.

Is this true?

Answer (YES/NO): NO